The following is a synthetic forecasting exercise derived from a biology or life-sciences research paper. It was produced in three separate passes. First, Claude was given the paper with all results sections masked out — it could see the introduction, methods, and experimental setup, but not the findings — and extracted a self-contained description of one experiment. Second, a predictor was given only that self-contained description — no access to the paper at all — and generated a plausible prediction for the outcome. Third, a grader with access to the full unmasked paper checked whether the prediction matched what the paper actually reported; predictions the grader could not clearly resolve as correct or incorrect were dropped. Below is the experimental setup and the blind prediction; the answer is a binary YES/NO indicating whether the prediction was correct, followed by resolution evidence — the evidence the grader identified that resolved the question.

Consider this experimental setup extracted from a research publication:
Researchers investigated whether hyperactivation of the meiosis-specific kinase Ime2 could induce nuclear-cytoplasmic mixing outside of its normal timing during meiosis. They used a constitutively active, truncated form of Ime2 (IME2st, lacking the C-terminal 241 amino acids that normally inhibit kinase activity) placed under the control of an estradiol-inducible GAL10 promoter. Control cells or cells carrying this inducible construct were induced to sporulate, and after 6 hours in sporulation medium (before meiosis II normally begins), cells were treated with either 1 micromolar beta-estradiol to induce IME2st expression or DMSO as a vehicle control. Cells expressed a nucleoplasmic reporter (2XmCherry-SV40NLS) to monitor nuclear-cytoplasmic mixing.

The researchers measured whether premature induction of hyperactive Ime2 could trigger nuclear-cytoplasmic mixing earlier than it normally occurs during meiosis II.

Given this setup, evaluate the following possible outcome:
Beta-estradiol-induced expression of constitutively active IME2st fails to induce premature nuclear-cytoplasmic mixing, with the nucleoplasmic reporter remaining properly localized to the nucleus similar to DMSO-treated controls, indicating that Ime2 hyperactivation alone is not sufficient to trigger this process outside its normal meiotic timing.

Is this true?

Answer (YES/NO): YES